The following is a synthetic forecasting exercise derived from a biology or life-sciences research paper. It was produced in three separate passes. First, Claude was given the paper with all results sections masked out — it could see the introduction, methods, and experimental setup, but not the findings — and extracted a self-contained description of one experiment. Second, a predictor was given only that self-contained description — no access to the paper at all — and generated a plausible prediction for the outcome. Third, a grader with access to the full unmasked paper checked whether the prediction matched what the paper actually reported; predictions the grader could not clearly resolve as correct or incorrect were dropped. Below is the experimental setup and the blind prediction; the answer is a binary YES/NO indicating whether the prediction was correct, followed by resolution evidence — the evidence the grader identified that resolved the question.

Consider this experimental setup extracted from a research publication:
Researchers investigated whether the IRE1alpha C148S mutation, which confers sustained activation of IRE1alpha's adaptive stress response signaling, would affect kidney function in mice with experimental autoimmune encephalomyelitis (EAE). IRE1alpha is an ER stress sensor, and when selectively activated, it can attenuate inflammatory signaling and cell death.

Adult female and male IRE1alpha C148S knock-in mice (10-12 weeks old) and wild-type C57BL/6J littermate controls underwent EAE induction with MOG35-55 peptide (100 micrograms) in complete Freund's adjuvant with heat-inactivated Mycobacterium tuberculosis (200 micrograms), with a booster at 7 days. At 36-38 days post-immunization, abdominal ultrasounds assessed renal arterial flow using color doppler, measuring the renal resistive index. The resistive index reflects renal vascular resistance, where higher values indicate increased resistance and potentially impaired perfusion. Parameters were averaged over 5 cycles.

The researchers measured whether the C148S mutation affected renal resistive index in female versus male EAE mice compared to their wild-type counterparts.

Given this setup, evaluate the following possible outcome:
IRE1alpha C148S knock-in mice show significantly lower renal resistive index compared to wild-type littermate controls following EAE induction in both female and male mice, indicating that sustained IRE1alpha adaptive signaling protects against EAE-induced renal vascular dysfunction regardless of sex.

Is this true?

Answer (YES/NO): YES